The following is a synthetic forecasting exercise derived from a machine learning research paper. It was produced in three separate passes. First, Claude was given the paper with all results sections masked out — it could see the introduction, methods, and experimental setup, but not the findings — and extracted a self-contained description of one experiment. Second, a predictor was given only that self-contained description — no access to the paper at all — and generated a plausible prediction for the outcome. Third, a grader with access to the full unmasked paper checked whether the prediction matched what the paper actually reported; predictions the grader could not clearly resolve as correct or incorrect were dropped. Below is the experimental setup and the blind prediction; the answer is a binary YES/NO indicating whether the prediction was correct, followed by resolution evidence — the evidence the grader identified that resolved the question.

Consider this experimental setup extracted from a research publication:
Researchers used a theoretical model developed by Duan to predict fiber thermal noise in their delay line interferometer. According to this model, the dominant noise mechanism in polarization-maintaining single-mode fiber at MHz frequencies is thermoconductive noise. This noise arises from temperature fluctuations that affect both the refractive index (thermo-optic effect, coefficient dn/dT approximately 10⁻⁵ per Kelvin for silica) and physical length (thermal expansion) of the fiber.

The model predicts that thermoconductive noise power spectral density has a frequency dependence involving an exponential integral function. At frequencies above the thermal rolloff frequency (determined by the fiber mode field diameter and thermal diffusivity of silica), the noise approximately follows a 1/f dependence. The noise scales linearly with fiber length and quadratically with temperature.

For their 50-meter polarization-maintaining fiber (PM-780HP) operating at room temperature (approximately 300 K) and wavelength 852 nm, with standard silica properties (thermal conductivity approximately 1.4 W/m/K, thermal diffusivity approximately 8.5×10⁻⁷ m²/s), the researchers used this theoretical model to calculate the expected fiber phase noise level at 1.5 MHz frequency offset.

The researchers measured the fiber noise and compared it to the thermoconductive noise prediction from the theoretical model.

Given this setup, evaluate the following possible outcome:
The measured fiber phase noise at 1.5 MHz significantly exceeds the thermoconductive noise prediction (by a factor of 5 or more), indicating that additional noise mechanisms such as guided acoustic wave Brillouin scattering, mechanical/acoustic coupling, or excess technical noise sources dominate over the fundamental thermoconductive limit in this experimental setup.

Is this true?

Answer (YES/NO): NO